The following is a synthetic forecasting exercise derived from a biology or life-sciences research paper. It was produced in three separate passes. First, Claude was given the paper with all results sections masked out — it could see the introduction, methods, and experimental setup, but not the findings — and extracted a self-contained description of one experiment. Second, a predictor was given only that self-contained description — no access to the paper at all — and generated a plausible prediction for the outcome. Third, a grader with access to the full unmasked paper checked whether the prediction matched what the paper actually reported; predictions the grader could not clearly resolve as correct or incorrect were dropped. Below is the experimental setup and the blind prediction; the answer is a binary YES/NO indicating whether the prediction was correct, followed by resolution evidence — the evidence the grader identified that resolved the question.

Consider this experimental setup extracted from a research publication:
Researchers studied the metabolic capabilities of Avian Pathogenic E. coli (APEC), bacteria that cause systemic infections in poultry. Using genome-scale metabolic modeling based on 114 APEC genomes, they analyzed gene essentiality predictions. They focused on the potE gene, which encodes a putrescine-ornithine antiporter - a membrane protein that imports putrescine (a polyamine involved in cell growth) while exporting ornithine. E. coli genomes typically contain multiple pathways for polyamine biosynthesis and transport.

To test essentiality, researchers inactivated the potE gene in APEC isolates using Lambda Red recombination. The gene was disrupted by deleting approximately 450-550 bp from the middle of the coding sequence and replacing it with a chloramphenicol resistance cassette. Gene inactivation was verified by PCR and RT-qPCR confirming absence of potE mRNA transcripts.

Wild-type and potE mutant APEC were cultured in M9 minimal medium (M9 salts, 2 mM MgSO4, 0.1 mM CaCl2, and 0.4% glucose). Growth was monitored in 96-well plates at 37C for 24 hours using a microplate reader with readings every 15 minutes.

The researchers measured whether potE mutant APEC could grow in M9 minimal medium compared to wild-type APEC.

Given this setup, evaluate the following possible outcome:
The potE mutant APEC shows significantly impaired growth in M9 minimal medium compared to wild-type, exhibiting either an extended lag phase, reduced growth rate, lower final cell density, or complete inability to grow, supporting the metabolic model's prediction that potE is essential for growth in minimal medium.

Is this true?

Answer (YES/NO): NO